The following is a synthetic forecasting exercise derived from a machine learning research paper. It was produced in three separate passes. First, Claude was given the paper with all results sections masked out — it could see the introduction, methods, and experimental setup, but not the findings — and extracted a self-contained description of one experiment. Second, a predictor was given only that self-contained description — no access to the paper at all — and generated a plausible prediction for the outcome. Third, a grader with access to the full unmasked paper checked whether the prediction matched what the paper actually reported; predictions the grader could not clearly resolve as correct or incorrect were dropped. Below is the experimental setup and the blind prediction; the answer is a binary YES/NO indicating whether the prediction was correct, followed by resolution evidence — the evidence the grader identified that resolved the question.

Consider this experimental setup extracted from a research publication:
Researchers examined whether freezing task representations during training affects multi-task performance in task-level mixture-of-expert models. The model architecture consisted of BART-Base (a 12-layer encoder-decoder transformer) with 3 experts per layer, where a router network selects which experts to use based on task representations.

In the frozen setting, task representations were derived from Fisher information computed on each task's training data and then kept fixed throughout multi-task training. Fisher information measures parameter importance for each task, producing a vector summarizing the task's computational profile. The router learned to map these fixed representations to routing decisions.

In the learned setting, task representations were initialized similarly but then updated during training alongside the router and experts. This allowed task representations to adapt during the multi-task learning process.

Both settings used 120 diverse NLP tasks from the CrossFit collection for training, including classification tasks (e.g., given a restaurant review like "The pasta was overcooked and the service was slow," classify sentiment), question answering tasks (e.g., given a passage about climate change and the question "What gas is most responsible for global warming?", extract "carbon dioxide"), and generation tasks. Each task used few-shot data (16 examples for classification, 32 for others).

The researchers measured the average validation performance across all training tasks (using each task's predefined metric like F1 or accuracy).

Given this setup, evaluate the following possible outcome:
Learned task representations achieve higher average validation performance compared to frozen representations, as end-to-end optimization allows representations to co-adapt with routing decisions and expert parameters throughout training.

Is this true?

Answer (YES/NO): YES